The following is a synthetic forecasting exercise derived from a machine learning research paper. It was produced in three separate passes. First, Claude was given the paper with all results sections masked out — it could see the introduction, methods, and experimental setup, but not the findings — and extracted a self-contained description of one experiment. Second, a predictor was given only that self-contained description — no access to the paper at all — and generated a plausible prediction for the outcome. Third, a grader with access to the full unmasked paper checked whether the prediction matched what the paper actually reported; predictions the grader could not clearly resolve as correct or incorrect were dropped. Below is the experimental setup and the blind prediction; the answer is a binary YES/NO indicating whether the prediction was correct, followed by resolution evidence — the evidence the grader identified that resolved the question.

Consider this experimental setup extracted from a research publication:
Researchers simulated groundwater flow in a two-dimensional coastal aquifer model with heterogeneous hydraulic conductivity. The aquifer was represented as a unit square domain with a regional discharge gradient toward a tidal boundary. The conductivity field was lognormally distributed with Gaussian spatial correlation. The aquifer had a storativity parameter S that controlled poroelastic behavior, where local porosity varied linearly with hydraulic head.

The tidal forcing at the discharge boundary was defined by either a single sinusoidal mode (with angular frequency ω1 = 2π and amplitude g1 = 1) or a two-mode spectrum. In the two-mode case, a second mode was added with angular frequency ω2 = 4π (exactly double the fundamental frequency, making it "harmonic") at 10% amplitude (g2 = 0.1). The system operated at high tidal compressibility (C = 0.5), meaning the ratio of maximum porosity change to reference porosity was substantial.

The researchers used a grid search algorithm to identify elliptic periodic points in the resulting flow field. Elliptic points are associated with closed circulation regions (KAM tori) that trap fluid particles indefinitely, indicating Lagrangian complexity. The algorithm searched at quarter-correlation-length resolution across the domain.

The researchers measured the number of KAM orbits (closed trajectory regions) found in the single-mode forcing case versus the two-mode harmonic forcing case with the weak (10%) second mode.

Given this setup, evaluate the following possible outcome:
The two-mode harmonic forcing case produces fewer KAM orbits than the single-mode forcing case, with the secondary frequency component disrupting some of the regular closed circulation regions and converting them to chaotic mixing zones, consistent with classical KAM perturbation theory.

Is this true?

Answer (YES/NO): NO